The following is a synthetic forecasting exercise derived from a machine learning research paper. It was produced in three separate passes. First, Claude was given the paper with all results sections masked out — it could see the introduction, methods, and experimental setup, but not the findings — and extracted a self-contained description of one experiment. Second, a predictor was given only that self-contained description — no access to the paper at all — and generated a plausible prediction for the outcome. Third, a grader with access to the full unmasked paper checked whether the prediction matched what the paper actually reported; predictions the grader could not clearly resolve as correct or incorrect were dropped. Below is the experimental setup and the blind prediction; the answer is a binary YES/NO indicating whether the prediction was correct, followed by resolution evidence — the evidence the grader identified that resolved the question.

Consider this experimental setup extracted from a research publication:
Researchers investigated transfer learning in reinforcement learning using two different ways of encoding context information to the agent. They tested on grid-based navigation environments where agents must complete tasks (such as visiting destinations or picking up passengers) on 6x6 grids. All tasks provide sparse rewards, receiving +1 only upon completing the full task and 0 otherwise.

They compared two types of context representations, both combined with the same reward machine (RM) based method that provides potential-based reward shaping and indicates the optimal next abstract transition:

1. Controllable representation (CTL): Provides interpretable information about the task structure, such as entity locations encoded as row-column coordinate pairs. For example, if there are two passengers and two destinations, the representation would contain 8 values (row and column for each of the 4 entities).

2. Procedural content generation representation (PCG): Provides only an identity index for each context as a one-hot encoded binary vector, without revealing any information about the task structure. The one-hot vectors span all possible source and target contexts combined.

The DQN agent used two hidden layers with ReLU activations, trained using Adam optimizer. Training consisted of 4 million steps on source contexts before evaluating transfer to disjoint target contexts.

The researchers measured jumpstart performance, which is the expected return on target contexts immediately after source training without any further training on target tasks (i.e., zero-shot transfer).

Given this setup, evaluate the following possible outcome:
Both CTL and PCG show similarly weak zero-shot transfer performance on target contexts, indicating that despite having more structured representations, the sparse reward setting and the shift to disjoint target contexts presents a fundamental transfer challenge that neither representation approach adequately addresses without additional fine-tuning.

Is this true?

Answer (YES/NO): NO